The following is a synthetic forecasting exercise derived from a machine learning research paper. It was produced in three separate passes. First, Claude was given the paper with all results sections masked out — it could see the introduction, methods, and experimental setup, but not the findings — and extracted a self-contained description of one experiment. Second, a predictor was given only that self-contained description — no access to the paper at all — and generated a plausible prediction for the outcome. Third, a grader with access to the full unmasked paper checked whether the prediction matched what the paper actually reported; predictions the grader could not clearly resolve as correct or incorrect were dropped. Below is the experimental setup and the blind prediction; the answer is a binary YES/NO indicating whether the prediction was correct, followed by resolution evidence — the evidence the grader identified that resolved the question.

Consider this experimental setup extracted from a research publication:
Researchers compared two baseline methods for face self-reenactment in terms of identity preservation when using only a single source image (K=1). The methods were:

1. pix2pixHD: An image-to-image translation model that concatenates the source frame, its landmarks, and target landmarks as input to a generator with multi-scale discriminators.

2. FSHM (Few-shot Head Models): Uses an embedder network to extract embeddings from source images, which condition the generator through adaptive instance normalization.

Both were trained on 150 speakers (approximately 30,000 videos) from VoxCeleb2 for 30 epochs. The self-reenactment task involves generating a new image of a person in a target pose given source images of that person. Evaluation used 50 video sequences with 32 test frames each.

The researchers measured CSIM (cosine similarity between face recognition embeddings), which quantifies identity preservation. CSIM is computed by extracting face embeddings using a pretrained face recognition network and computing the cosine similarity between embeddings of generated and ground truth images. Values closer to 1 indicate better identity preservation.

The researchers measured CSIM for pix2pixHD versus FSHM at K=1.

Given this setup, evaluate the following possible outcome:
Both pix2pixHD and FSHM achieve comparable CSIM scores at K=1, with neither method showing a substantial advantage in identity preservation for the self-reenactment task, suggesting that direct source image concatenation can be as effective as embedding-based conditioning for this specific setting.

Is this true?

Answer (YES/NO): NO